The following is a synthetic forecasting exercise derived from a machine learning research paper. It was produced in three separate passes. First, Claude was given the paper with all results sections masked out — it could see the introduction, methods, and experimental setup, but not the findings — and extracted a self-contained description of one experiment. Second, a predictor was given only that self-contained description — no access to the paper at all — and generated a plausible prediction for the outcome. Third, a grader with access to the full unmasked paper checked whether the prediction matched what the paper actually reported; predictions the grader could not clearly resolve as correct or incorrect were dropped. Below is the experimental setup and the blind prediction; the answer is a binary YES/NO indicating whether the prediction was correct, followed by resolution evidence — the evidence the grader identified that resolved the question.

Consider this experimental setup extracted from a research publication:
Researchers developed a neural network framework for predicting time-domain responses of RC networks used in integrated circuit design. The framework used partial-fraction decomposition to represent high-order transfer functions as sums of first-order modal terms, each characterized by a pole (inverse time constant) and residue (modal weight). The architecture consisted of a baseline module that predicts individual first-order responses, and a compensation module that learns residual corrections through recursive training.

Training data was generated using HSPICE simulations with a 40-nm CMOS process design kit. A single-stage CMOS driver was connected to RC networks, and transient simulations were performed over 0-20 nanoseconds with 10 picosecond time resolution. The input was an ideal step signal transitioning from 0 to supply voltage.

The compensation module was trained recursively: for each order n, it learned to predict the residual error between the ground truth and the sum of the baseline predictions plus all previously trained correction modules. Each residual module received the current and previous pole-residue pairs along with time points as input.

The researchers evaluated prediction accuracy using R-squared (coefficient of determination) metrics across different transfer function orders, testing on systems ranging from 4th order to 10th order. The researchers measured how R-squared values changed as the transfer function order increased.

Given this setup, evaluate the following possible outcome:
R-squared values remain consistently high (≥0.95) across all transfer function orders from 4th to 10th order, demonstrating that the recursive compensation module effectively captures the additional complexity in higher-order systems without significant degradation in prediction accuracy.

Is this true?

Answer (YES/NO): NO